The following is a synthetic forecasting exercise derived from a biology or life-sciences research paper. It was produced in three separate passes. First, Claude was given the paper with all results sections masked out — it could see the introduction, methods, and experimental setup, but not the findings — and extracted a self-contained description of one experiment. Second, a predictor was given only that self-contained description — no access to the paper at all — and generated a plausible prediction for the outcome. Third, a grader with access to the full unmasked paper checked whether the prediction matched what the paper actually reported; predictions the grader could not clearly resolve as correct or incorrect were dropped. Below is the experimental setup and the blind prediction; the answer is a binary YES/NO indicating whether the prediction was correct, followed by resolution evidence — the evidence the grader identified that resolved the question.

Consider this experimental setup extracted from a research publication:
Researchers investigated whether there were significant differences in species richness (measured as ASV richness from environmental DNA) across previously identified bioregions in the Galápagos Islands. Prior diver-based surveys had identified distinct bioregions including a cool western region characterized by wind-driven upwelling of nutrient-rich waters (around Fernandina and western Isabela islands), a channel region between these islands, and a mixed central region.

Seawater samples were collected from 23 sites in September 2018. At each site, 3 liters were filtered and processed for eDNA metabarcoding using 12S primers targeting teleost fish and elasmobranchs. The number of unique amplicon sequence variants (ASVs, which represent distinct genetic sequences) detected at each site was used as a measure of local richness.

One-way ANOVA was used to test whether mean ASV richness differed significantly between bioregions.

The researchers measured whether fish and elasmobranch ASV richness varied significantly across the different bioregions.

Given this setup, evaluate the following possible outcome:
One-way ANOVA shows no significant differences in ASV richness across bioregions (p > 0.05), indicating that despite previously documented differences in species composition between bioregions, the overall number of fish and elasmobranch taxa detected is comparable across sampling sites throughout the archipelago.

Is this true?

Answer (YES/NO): YES